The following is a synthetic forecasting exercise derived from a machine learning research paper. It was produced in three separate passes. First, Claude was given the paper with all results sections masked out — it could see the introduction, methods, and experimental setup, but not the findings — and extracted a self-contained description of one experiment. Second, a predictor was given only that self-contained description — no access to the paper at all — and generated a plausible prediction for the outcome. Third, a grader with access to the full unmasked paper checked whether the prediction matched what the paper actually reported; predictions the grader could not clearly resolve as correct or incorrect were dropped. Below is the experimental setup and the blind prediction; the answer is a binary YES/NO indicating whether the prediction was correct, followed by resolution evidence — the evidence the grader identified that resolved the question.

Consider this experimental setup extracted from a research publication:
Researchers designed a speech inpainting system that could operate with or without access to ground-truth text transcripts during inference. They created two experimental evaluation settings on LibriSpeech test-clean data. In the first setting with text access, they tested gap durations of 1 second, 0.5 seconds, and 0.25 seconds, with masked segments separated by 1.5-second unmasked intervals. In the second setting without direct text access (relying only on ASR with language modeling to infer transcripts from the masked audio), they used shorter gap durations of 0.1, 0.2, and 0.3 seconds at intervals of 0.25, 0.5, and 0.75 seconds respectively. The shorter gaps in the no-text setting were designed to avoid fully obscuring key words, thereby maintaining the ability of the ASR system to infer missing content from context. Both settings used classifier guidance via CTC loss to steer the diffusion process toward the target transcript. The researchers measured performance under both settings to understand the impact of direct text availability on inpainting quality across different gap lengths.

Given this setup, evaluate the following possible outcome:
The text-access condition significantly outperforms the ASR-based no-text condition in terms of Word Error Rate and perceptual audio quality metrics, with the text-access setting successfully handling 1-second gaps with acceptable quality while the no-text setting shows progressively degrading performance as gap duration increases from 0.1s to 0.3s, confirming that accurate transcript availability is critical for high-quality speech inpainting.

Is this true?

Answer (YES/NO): YES